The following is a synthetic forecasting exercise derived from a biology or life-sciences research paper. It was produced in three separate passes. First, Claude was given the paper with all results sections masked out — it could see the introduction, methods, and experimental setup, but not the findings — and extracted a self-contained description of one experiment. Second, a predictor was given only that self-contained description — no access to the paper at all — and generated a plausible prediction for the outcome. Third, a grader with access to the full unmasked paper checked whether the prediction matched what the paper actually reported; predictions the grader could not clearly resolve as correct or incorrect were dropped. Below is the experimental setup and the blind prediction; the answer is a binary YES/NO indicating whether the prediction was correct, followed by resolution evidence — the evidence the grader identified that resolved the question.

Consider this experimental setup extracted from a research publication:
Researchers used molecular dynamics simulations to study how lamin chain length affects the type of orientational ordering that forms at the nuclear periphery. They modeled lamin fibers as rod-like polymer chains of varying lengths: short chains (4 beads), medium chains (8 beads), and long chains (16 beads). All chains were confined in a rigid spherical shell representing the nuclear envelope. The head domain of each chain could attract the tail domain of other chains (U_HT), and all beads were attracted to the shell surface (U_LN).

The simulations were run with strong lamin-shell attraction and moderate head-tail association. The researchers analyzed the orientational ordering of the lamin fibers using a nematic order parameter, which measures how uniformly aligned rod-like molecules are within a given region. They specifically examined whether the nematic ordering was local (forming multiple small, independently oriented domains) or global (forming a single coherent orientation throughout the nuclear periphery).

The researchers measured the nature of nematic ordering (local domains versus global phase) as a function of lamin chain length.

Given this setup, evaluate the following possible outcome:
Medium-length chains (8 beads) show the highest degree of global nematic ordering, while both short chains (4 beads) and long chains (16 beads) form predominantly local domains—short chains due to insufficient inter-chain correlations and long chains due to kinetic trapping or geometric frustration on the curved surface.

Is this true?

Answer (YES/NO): NO